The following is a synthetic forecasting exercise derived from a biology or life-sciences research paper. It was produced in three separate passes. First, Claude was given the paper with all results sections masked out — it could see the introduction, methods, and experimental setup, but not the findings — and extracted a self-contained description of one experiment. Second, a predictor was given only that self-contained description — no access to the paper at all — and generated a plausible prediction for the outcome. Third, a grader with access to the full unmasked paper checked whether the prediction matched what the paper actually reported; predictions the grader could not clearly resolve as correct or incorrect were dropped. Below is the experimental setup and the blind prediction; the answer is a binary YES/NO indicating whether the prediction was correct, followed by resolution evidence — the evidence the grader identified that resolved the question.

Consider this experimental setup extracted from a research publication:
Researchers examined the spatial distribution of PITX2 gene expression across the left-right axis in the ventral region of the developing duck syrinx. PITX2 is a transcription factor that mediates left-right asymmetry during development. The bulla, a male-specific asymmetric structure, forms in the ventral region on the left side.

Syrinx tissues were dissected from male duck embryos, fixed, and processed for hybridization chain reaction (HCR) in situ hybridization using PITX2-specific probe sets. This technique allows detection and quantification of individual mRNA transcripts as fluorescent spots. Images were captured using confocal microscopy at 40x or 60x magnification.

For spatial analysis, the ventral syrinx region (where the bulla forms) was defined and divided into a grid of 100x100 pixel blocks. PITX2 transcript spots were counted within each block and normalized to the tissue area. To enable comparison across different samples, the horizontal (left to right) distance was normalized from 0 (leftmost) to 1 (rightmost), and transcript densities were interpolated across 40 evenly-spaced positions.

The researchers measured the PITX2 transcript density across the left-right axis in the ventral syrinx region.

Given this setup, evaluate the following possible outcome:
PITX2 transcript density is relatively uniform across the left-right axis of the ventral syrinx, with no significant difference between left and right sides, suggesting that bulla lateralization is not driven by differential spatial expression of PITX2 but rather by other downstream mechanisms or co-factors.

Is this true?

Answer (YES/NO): NO